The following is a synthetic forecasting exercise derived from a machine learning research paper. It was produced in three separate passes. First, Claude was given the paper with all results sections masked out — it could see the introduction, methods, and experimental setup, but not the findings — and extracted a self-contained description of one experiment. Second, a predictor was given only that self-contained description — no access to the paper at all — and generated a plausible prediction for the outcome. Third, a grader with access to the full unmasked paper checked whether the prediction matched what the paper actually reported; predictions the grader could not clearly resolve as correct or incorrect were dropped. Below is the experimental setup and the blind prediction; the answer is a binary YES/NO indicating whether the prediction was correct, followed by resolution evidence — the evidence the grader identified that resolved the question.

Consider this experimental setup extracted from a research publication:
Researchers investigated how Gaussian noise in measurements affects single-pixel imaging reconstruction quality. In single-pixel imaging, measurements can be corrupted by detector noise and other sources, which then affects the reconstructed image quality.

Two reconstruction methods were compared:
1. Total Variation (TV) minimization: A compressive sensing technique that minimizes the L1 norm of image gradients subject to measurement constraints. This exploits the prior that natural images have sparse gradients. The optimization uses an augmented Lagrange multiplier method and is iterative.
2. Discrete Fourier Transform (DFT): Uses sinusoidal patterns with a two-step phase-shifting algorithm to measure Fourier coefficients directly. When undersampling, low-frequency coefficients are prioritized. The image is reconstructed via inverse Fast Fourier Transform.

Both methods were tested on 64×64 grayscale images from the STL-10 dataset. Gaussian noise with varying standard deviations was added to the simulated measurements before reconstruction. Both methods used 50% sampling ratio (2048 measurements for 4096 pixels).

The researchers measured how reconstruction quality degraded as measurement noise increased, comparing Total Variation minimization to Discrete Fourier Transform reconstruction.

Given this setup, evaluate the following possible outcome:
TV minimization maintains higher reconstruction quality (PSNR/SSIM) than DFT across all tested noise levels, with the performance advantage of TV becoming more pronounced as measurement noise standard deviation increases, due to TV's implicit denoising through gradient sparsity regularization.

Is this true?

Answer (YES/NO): NO